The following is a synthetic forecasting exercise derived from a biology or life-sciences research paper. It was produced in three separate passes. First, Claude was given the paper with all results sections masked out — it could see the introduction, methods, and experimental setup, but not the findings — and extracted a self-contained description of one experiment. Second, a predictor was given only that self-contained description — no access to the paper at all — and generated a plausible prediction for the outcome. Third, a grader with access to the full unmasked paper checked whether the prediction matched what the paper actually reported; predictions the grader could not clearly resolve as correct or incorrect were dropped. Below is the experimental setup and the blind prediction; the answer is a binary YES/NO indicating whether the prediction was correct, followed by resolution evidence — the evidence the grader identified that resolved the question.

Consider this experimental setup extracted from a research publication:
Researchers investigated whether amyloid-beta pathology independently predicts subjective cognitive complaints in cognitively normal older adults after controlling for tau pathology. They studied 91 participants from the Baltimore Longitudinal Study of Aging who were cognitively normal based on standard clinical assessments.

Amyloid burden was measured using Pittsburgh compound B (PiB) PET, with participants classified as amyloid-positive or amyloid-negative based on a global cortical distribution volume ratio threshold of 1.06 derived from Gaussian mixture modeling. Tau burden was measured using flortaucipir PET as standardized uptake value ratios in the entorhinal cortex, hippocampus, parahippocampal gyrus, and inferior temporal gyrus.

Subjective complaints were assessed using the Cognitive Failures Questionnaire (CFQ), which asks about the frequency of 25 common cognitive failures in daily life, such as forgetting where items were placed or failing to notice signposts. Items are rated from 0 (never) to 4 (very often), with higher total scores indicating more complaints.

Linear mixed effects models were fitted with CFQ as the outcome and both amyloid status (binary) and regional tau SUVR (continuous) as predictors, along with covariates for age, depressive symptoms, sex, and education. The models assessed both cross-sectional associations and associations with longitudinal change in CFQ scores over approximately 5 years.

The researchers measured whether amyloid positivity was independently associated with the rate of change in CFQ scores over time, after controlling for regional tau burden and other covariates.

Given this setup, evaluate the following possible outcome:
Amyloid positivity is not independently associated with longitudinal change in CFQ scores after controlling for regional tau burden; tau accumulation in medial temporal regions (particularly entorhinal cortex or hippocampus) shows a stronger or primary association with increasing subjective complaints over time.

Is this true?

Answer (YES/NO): NO